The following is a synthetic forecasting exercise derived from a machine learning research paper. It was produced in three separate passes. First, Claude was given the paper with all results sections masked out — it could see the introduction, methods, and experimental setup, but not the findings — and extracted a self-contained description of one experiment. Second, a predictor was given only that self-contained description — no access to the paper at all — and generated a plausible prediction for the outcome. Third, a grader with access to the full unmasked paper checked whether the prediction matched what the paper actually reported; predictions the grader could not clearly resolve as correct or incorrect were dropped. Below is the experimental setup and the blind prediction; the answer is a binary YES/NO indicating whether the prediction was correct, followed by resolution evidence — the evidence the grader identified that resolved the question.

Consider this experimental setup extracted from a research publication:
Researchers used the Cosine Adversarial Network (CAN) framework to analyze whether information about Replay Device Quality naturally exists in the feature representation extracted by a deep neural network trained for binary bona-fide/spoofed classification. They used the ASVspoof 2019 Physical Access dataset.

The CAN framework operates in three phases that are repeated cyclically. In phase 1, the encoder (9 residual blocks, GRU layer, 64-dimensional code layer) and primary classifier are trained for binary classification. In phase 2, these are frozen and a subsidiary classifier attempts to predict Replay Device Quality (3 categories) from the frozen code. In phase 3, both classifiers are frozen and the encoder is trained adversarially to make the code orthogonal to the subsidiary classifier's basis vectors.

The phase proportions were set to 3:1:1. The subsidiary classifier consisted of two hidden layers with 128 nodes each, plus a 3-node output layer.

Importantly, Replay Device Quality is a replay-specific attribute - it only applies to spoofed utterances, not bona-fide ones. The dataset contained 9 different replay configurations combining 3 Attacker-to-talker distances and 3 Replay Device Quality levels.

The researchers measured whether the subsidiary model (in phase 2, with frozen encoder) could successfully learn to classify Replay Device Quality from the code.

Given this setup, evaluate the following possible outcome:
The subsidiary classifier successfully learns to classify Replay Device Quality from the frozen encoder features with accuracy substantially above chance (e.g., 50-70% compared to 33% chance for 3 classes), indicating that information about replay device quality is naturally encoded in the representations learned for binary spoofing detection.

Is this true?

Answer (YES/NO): NO